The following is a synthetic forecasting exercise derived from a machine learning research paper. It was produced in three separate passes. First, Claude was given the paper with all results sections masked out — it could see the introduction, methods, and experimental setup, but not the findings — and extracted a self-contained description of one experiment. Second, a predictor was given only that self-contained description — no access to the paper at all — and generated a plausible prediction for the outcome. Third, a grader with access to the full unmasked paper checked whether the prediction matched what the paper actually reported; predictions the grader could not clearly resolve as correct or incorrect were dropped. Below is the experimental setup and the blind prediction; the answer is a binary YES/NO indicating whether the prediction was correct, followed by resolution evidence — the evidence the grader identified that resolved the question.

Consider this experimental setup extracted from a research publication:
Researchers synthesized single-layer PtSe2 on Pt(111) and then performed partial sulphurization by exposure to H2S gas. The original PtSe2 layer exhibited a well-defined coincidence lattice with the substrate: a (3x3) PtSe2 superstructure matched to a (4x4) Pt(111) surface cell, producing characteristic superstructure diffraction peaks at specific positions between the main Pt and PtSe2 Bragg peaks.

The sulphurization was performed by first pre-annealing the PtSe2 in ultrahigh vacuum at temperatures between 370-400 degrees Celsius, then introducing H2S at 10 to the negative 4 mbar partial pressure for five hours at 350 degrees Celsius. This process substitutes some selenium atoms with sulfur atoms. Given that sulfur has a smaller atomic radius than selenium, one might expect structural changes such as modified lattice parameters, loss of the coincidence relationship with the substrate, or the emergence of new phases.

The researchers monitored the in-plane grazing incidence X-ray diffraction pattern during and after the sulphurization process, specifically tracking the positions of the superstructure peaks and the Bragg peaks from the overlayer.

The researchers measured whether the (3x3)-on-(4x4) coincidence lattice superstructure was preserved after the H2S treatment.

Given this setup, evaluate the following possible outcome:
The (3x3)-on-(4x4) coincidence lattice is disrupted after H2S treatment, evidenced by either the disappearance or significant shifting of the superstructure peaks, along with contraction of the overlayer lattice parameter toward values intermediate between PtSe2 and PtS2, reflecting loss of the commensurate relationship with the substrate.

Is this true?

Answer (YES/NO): NO